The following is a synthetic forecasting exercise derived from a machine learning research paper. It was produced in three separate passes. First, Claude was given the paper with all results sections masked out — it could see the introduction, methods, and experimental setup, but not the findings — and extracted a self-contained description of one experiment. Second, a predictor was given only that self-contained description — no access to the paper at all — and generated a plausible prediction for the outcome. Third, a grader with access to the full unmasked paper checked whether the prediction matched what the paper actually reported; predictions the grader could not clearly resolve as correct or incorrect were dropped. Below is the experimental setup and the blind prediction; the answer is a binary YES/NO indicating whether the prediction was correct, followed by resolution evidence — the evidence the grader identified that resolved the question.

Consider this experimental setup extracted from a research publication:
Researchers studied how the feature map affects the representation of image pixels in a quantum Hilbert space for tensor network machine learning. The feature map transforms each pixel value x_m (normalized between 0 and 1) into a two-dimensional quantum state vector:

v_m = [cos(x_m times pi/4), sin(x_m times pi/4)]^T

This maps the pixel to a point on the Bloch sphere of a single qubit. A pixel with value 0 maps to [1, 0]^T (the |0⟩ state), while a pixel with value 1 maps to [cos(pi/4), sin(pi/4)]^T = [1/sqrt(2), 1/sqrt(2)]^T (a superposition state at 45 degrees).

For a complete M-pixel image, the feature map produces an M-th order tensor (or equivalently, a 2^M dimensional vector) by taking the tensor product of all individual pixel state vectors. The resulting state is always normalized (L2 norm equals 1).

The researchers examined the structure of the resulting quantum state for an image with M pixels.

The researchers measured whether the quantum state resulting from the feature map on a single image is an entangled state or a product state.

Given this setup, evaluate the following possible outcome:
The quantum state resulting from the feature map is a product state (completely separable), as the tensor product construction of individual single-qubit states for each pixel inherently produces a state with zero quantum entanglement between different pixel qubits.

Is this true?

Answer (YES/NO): YES